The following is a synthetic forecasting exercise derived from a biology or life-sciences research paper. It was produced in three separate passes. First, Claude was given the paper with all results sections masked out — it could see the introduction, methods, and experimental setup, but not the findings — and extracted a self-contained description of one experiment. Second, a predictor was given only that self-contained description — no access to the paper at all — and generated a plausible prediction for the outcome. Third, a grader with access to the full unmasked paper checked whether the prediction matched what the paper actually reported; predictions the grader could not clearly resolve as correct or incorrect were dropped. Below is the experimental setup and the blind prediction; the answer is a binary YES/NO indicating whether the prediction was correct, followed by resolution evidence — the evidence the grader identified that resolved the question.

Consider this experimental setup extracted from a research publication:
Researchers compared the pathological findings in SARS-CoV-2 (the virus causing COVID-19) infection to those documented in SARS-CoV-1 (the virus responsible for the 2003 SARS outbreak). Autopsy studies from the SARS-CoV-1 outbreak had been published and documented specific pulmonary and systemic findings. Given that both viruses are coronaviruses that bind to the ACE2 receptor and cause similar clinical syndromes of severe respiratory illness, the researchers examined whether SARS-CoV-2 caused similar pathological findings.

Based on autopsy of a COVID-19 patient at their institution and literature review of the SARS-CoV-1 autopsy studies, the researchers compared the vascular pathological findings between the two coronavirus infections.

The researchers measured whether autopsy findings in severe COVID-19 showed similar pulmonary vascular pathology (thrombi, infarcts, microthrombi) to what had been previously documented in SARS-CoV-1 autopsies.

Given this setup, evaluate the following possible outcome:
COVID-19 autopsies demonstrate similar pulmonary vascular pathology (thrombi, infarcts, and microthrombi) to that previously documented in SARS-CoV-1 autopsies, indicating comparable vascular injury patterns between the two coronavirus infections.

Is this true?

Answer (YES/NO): YES